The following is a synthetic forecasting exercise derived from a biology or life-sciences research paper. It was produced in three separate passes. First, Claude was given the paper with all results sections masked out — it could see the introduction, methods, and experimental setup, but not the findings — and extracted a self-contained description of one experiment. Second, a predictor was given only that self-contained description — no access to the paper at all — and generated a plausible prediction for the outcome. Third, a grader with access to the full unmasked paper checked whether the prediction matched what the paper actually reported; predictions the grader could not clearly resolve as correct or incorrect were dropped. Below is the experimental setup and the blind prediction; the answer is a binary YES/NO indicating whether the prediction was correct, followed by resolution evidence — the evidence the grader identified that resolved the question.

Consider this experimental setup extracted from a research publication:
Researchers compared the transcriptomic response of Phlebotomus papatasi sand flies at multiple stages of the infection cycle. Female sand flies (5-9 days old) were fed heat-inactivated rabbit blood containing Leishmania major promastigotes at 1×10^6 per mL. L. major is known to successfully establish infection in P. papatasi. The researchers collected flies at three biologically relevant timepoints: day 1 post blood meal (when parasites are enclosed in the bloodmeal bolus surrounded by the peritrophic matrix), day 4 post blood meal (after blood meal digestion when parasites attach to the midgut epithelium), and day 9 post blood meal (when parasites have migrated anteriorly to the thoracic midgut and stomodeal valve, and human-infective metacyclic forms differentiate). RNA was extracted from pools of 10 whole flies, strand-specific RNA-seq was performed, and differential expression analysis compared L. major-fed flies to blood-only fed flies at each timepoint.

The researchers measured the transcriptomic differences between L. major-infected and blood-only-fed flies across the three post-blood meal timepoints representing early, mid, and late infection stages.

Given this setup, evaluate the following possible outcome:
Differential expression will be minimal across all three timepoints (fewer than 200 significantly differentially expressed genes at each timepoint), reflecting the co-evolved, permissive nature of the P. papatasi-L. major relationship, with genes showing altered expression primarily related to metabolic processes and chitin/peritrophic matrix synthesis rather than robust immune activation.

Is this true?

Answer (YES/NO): NO